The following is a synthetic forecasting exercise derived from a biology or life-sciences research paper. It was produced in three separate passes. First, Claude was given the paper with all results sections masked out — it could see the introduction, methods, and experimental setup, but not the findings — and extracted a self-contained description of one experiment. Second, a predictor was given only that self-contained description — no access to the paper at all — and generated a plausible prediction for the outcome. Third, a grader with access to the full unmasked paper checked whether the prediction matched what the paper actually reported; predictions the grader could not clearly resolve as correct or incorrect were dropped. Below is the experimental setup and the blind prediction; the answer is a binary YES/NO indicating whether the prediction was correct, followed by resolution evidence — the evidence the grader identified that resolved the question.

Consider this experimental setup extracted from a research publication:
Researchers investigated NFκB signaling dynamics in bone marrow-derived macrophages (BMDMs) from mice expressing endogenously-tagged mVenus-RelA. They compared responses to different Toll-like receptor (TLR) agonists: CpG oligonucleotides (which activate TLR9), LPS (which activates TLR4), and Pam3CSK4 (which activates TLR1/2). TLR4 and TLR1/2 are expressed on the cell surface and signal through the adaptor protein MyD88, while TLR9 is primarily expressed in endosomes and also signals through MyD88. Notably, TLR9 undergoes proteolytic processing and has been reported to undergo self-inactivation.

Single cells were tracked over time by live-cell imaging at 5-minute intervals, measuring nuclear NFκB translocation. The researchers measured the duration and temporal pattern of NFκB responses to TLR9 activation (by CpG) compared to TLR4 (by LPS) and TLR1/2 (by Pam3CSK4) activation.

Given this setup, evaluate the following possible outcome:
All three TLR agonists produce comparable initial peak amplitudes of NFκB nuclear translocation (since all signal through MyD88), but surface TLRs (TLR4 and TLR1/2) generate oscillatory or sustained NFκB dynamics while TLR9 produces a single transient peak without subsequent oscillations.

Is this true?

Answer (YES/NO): NO